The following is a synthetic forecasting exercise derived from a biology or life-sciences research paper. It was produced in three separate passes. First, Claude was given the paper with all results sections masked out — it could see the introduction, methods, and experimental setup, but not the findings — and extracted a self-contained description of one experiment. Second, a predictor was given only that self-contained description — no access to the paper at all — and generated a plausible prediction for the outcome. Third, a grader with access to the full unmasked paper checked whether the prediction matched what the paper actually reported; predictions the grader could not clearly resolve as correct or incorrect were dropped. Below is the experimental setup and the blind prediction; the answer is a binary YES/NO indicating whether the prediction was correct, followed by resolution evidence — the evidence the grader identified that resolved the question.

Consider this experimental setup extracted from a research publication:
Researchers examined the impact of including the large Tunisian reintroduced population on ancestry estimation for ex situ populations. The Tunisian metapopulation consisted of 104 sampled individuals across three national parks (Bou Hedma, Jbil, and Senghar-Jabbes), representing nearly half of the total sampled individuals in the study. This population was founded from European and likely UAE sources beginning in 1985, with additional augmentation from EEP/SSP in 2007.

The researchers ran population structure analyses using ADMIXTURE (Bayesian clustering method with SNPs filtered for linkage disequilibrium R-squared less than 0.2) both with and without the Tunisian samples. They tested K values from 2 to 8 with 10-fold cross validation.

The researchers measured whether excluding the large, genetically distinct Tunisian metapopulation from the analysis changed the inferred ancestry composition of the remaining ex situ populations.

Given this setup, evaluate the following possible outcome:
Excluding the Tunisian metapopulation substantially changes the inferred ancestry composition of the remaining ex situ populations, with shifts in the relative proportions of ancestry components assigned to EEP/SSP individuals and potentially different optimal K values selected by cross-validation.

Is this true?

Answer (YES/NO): NO